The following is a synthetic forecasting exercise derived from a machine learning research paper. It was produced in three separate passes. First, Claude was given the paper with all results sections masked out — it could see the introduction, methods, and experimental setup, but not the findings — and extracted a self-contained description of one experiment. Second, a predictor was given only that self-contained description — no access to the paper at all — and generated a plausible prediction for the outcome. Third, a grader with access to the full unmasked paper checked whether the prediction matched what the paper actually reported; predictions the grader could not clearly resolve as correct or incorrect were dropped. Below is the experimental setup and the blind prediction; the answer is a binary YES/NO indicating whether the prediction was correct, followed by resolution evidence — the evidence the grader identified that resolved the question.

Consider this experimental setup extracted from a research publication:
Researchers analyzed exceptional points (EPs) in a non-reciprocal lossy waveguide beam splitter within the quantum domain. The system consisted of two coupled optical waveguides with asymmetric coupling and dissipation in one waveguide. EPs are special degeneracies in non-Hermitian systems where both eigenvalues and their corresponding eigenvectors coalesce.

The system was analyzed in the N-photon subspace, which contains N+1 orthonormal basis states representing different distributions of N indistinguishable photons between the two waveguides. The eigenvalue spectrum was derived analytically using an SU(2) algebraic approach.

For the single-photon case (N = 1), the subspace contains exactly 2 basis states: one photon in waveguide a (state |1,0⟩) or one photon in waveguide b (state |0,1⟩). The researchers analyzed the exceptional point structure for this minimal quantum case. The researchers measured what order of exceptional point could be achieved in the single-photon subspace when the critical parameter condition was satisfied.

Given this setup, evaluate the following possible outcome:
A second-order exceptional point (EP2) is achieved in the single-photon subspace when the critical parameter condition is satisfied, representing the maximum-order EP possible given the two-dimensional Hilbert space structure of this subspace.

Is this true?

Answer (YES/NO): YES